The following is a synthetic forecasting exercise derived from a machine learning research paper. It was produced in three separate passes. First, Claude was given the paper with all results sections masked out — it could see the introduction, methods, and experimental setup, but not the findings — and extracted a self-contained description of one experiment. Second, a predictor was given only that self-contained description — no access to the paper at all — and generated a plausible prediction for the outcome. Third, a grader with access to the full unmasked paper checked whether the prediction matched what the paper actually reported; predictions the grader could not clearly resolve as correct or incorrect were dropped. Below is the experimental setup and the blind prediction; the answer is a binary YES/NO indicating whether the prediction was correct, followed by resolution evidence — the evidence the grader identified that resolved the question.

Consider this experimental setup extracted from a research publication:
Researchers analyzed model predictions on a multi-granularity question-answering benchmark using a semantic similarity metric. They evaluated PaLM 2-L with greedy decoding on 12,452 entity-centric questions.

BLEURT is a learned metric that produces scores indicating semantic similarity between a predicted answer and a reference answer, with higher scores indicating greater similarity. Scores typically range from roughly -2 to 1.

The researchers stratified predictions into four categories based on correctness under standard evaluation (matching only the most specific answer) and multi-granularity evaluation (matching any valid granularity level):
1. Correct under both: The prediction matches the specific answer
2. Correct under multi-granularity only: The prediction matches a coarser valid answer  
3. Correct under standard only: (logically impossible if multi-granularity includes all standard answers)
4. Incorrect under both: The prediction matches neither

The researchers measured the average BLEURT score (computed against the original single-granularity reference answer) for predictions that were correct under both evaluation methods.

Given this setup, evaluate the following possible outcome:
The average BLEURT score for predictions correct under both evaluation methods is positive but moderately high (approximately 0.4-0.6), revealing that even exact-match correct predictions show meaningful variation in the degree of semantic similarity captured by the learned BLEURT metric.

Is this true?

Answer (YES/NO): NO